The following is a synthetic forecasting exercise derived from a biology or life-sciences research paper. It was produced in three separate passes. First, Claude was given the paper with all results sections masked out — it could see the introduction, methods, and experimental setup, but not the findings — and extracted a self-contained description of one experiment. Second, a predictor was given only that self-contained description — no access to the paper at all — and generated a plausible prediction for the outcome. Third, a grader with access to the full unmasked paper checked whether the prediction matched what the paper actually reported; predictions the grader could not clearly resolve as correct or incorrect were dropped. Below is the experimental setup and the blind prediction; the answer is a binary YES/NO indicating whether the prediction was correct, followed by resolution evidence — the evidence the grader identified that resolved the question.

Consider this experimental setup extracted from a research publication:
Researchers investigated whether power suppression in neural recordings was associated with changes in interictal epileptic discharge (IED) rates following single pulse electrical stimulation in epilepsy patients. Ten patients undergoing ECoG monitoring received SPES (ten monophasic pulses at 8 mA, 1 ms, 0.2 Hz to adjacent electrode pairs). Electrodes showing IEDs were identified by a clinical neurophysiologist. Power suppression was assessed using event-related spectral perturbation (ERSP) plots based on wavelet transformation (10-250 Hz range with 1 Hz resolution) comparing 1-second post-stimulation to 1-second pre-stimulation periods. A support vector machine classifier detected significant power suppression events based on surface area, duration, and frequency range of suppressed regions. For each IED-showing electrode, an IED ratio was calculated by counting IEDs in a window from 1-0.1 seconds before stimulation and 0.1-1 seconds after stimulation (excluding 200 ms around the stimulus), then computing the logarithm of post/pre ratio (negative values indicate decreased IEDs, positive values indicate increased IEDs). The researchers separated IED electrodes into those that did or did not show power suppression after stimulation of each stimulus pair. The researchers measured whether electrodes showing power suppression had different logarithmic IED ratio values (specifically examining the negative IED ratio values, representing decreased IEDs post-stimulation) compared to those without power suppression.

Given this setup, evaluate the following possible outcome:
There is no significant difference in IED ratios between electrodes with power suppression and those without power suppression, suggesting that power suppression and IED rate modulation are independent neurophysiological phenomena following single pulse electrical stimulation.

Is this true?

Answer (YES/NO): NO